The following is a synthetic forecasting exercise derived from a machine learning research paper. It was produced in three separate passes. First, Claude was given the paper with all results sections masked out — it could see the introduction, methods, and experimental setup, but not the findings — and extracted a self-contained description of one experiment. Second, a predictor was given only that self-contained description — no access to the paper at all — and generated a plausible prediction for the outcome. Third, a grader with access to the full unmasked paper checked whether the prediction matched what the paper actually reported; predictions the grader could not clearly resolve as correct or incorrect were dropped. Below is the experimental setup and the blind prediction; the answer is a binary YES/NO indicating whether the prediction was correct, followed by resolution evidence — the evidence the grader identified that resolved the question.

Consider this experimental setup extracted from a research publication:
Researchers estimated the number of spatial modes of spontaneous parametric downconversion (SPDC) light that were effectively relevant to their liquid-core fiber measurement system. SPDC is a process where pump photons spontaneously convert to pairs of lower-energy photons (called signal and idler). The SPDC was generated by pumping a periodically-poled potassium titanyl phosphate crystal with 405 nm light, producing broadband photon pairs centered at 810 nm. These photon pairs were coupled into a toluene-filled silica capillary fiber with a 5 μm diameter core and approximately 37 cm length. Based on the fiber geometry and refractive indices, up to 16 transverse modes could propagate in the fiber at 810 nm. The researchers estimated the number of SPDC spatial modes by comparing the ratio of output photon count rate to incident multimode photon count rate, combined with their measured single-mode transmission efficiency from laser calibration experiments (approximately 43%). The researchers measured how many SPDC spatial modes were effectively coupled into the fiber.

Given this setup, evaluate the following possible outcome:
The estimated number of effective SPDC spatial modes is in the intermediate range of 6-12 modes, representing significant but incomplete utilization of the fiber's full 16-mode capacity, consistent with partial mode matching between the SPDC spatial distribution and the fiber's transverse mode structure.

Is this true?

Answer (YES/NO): NO